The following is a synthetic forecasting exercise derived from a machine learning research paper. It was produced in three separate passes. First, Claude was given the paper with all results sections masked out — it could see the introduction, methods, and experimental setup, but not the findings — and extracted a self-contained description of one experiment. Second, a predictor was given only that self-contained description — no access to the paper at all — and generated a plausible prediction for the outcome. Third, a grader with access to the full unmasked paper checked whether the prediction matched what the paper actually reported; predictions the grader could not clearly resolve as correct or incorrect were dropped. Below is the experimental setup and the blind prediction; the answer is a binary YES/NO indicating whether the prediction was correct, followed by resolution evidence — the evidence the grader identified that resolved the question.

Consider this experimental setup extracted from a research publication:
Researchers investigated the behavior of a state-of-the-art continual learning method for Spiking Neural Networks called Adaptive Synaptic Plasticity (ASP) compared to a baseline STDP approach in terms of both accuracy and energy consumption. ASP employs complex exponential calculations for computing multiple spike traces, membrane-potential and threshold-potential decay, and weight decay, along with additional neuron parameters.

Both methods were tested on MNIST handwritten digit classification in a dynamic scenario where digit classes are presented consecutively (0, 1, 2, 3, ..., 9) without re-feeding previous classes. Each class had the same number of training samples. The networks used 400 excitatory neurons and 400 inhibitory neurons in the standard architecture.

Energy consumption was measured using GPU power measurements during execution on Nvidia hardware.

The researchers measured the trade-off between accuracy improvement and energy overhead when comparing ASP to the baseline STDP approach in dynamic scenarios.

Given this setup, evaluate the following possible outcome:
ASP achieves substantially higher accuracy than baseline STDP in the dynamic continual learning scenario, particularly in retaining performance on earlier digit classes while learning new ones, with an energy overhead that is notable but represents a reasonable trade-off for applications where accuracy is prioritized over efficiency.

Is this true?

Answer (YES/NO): NO